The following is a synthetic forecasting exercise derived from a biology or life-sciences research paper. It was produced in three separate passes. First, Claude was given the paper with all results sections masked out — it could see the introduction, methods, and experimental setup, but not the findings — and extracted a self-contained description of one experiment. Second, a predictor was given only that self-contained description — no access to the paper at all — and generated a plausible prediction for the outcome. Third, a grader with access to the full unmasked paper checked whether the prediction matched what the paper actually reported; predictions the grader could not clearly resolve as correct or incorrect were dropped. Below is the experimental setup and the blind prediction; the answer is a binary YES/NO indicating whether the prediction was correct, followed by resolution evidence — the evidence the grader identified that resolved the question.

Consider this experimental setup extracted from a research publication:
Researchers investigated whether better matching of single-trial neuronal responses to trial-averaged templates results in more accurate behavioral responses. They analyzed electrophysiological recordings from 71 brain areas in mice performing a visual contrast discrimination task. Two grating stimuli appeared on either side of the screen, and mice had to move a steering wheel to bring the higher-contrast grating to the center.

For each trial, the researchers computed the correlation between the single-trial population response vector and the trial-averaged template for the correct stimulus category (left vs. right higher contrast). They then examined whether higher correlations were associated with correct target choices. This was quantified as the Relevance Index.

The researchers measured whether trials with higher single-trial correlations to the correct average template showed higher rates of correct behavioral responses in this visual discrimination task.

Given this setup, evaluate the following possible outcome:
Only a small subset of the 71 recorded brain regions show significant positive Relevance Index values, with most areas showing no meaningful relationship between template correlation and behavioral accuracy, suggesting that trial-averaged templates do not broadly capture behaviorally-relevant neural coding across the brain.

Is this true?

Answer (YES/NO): NO